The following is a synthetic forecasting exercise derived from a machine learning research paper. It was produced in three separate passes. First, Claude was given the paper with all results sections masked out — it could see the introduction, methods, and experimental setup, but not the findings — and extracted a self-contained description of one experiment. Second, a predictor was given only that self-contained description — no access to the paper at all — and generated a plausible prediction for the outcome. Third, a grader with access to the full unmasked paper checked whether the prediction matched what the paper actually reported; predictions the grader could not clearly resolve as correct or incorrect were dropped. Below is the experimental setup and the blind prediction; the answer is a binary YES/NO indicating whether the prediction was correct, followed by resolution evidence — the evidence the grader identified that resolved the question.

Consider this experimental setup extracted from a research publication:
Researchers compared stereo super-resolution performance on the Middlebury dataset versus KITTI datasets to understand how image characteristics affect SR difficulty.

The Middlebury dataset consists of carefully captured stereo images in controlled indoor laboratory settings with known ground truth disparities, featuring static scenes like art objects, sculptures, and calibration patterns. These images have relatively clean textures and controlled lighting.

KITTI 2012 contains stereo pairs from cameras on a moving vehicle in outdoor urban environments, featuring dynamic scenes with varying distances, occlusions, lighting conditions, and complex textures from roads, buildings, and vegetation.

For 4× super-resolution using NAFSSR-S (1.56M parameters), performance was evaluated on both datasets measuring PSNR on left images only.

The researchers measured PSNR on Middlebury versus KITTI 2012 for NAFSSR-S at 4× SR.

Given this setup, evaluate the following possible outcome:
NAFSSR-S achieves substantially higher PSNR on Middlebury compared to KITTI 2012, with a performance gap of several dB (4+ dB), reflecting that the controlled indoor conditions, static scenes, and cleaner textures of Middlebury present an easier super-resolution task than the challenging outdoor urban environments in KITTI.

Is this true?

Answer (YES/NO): NO